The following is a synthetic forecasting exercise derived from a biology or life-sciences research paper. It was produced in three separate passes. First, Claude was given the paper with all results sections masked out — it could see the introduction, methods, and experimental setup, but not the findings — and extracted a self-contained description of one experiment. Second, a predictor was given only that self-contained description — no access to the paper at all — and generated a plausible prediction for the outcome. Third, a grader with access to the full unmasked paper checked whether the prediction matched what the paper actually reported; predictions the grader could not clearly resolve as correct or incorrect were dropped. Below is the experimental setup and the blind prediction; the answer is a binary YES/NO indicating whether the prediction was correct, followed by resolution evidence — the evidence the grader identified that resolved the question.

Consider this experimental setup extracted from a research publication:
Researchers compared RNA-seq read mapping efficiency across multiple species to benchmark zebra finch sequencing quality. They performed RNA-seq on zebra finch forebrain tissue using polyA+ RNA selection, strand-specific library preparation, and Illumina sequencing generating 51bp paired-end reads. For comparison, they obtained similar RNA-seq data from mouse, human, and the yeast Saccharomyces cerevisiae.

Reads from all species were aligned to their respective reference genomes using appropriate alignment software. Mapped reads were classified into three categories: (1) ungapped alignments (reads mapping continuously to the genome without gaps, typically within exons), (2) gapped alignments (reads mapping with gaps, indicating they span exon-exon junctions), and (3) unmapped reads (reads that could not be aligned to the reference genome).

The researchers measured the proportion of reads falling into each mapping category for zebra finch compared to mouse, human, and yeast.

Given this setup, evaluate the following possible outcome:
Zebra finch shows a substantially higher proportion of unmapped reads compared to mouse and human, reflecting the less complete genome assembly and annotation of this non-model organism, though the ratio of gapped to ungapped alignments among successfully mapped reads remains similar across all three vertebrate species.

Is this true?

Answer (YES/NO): NO